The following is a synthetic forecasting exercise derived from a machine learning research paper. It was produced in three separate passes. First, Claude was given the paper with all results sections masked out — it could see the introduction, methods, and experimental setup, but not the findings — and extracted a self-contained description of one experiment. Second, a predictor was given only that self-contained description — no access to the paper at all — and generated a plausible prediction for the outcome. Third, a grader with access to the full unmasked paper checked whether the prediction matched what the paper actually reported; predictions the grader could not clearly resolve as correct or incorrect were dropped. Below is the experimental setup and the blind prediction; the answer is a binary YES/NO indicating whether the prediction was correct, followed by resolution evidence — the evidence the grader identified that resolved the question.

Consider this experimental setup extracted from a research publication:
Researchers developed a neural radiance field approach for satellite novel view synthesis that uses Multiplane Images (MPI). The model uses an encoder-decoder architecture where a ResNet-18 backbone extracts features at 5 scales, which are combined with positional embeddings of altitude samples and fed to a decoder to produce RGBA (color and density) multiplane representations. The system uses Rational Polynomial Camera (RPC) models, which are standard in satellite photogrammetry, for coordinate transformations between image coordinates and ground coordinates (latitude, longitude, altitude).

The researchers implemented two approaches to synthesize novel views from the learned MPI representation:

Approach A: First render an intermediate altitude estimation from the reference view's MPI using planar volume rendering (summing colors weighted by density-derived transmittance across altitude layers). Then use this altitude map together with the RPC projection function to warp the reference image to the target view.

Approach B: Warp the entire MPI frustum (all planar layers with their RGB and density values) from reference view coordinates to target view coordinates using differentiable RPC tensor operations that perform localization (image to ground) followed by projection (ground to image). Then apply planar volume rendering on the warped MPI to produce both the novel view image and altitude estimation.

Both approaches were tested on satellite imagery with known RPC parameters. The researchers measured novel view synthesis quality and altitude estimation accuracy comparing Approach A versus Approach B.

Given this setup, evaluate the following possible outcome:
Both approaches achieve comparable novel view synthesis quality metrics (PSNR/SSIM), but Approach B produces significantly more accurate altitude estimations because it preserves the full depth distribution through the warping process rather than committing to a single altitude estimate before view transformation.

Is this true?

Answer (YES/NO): NO